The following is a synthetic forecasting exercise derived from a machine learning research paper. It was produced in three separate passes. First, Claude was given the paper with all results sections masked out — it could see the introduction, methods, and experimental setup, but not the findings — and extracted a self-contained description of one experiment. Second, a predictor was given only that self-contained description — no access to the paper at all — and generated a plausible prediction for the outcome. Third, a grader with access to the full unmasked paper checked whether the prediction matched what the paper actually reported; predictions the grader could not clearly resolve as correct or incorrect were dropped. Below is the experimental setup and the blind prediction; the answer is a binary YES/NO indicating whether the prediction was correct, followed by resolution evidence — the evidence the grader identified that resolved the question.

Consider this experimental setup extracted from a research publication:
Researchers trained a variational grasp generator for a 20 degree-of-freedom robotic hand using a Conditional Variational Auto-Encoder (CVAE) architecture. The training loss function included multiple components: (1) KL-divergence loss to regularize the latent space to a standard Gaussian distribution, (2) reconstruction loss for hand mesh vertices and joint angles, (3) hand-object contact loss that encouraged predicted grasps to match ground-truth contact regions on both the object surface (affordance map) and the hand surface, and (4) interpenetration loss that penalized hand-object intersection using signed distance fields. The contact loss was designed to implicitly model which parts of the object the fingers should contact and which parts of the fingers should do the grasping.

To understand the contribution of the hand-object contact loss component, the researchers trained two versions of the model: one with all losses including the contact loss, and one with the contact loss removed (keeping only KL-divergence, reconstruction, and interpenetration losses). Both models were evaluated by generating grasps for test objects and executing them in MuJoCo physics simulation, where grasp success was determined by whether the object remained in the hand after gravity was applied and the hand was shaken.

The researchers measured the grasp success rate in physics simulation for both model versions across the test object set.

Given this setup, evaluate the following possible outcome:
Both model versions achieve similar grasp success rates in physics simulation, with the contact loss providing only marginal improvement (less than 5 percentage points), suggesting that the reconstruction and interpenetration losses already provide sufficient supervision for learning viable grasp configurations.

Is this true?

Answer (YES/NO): NO